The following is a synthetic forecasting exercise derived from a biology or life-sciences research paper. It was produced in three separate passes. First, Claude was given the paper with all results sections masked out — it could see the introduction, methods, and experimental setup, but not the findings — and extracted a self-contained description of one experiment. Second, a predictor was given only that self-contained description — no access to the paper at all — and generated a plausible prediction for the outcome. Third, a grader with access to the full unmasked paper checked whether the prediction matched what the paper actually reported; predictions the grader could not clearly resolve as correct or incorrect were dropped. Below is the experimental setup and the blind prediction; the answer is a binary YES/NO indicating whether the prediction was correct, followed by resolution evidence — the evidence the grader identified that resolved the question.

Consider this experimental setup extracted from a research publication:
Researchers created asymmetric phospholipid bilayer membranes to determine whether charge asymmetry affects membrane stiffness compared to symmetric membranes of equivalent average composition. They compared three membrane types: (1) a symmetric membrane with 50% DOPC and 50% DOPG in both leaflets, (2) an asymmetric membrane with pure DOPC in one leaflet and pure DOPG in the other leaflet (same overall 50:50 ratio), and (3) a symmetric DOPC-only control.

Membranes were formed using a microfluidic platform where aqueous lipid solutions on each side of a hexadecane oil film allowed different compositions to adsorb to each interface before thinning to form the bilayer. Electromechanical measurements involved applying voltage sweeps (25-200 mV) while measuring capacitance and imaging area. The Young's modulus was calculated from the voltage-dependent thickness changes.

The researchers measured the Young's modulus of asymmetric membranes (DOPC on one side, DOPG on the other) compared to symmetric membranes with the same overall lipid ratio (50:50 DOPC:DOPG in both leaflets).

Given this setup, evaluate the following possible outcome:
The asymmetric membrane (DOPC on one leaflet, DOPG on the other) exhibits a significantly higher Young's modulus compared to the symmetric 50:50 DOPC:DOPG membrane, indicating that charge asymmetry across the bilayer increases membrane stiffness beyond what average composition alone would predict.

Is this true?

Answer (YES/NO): NO